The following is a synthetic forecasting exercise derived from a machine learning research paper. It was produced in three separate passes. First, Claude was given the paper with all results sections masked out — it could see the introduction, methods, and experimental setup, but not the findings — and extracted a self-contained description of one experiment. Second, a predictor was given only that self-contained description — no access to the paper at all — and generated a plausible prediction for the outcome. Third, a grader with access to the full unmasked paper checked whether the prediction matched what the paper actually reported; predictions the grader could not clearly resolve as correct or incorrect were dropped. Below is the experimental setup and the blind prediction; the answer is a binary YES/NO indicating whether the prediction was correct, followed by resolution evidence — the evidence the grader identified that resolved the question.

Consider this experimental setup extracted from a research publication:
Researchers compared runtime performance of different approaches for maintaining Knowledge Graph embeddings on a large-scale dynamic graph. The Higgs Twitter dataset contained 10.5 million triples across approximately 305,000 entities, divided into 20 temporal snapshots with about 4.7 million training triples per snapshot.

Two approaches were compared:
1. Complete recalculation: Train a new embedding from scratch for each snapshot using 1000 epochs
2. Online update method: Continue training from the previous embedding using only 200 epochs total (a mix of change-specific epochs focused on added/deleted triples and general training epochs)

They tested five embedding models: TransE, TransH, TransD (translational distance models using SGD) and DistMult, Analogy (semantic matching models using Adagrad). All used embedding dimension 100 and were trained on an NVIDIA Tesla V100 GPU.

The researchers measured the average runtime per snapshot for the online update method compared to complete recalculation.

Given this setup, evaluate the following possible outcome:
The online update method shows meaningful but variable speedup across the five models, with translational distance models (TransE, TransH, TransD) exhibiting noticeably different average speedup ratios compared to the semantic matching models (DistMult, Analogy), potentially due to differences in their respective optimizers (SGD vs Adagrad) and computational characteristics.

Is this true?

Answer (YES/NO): NO